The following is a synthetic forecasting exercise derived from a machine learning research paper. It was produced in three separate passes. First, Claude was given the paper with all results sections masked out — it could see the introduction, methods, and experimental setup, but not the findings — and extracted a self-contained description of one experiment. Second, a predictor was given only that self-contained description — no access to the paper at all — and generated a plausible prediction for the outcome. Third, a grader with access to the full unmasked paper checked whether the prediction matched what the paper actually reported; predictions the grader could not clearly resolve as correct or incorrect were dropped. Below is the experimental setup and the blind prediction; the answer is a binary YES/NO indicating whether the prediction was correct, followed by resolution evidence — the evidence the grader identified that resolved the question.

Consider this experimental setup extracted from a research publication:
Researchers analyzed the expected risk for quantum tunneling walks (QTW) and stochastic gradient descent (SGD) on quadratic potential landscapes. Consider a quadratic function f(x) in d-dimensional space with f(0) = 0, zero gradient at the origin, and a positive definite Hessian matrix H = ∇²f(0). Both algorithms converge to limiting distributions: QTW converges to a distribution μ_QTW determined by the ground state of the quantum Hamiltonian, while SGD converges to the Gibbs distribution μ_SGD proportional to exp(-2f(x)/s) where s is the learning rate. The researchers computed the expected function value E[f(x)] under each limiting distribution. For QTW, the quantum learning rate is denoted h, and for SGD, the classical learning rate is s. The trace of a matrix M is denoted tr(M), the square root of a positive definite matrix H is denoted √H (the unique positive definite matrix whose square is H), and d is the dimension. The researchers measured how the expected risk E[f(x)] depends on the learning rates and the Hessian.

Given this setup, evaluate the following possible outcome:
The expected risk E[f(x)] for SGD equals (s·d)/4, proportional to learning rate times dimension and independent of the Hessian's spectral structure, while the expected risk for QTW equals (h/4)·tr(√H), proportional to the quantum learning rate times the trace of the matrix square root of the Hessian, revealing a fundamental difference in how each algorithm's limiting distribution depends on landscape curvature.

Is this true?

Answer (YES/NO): NO